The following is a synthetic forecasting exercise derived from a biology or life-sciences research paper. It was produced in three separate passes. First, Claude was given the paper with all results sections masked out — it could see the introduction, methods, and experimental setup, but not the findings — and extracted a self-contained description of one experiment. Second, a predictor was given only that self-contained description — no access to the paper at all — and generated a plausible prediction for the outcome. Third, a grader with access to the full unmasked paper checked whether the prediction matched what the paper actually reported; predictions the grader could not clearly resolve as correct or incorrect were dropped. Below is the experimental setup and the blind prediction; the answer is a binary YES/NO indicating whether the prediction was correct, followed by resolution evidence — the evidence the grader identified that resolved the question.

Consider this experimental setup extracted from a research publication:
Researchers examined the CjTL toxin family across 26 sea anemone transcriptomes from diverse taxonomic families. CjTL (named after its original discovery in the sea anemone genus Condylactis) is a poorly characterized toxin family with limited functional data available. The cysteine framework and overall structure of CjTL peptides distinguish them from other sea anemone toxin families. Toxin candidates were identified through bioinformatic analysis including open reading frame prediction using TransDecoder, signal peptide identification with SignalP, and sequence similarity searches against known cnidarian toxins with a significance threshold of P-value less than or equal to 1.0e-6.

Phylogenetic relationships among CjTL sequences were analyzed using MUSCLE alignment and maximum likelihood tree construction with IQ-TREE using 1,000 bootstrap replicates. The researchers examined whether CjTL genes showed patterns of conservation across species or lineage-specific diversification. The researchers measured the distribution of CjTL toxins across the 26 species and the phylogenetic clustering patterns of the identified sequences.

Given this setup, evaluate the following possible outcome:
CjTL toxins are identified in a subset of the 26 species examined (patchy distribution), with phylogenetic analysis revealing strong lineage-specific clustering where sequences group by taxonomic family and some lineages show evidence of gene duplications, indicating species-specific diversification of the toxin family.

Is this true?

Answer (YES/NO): NO